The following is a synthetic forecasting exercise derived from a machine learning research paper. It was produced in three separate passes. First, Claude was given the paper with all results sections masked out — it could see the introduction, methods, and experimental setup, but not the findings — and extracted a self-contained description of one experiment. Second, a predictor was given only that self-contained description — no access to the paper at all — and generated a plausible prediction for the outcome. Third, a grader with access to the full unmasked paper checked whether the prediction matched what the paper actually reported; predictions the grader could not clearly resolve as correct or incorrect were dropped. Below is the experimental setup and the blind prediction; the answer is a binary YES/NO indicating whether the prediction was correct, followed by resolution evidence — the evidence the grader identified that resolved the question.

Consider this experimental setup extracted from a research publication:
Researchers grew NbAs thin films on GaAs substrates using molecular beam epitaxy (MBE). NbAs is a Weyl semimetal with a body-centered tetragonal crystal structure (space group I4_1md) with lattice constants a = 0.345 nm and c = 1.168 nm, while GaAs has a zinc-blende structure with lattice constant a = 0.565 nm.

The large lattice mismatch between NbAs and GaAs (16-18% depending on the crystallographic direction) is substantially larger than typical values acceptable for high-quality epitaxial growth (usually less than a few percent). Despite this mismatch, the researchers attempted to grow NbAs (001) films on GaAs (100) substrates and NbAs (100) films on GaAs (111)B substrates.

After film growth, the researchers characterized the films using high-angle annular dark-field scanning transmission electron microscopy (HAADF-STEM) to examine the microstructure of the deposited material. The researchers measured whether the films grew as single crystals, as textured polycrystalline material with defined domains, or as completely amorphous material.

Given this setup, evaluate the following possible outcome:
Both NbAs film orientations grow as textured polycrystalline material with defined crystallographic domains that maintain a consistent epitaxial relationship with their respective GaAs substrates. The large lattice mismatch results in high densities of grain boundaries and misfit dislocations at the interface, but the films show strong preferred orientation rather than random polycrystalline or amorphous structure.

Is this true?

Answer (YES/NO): YES